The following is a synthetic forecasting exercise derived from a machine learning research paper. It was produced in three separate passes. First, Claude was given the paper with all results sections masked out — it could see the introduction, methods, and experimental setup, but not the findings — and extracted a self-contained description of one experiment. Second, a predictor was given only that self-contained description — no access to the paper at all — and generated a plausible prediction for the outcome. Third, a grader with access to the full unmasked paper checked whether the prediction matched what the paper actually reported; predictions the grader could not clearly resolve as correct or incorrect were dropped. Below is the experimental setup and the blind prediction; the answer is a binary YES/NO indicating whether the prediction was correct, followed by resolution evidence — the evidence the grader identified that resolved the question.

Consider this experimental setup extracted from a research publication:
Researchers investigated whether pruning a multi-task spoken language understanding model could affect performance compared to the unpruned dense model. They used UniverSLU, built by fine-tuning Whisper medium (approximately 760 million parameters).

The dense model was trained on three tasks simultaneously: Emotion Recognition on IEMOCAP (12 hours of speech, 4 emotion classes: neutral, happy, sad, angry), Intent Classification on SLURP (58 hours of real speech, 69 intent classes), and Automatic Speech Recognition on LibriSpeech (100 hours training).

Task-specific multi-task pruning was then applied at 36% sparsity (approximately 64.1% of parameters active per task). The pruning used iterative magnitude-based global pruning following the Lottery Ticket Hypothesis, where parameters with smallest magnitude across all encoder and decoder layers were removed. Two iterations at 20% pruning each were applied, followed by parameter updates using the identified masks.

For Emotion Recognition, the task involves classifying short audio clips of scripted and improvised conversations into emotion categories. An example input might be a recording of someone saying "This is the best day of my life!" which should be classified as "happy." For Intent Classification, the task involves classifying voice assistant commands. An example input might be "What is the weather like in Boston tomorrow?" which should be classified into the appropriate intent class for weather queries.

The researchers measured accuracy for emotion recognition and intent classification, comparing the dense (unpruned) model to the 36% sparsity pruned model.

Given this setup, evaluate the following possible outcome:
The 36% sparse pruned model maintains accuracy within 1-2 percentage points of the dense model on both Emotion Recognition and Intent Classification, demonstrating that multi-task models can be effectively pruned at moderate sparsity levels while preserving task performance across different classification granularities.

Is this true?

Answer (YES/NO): NO